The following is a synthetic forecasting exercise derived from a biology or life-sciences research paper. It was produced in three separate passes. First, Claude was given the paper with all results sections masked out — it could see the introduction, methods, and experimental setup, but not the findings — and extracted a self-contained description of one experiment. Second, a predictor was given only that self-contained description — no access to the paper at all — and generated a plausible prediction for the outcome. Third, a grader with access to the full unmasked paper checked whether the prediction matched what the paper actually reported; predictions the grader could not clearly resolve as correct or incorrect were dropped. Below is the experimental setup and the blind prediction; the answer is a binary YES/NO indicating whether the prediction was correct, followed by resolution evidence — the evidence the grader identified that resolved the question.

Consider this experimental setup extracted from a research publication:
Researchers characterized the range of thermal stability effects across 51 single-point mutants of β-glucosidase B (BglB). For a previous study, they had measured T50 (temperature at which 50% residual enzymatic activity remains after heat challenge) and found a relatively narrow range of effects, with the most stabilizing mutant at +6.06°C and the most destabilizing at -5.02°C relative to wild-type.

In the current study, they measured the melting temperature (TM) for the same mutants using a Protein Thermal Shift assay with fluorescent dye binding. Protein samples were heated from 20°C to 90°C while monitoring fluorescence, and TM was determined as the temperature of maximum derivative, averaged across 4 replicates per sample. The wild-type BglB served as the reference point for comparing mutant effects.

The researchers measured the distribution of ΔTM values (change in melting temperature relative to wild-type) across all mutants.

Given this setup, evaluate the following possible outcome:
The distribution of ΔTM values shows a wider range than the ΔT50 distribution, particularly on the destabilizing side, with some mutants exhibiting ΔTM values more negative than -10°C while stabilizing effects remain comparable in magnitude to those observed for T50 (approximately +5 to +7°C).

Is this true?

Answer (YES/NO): NO